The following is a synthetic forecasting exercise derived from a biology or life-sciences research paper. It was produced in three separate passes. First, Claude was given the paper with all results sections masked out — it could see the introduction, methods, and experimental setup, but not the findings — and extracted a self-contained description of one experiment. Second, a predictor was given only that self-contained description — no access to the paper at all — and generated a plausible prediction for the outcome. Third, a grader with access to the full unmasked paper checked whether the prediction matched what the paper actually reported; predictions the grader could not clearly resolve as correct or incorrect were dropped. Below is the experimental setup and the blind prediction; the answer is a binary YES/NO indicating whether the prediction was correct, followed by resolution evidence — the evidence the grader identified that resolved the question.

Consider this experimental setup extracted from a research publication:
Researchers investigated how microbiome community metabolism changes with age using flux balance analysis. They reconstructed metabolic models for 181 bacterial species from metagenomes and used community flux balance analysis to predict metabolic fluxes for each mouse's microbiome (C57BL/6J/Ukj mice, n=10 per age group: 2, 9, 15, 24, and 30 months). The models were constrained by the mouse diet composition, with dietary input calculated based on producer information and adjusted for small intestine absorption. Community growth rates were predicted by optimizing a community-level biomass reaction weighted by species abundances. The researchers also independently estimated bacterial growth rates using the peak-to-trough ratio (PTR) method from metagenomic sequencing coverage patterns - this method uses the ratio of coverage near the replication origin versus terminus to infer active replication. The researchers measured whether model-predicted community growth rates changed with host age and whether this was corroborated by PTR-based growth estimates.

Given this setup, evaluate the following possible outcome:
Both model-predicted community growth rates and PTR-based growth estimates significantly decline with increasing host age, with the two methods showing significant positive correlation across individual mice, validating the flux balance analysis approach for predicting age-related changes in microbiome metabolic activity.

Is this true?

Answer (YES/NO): YES